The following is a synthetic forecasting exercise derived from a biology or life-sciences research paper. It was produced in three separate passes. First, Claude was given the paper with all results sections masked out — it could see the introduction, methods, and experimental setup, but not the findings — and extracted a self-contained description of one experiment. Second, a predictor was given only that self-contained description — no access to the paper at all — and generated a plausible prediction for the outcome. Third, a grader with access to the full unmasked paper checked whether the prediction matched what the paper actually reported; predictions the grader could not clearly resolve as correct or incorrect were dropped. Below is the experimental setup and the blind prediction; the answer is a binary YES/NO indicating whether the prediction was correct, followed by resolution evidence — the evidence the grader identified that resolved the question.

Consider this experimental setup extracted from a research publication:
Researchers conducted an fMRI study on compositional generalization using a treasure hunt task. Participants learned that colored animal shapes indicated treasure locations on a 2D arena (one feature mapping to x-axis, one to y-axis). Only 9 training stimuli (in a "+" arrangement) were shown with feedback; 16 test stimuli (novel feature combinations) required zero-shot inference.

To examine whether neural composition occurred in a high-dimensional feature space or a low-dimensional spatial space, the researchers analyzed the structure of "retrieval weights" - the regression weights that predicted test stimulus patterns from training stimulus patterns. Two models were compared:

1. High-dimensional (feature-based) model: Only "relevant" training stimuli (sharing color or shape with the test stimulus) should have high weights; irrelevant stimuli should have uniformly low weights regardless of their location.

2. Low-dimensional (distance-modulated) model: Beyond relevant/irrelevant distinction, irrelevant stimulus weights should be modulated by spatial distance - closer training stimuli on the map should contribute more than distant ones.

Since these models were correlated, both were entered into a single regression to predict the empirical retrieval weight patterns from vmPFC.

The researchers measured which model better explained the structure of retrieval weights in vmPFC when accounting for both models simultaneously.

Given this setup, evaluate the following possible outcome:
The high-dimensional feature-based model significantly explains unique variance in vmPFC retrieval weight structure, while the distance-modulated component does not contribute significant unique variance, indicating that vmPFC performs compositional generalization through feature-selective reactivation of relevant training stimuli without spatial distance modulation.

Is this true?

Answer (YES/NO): YES